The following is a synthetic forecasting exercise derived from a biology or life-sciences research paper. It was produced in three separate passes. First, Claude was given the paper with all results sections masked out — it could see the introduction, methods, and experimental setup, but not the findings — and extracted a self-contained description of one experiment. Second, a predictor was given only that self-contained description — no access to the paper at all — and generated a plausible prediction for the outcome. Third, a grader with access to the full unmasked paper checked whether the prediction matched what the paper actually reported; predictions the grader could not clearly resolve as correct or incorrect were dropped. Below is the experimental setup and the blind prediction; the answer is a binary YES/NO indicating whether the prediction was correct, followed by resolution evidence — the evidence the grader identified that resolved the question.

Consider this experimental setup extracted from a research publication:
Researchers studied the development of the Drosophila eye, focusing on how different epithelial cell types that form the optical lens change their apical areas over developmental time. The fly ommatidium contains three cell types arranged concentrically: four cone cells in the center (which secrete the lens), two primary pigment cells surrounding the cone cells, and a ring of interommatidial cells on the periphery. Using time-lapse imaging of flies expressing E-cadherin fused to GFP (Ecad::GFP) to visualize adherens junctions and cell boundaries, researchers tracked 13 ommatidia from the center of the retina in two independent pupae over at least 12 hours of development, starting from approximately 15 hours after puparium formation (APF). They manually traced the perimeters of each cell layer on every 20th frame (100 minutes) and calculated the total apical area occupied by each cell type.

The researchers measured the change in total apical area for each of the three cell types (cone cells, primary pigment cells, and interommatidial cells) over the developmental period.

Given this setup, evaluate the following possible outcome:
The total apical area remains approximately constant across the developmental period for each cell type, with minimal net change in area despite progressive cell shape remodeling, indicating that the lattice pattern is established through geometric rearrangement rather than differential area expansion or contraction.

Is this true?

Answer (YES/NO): NO